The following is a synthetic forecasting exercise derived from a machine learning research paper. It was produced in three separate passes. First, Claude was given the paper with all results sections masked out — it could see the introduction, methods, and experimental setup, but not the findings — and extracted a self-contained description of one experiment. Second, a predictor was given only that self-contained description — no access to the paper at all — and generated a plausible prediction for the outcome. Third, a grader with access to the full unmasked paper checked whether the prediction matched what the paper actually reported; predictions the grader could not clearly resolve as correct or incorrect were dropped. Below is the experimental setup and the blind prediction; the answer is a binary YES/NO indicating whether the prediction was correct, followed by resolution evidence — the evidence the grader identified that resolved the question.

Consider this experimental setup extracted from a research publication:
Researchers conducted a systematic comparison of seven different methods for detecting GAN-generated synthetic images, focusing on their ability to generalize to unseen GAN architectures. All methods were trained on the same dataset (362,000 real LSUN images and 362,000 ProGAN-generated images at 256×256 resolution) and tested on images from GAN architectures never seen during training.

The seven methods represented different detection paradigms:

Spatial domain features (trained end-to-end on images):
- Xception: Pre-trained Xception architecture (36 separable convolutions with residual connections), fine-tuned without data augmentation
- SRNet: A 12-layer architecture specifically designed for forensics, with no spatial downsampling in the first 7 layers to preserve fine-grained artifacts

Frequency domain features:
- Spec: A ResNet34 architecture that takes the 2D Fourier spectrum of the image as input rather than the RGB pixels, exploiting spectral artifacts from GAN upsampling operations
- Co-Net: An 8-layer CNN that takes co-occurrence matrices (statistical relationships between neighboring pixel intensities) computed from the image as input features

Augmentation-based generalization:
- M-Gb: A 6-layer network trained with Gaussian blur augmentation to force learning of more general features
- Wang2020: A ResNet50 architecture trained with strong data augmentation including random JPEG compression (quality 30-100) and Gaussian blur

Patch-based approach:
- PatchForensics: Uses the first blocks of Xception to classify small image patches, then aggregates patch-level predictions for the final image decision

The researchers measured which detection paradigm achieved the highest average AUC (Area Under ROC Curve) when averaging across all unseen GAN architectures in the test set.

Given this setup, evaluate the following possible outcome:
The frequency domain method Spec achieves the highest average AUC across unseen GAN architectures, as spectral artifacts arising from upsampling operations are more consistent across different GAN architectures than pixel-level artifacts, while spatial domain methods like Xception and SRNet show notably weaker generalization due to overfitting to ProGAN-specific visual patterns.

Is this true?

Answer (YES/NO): NO